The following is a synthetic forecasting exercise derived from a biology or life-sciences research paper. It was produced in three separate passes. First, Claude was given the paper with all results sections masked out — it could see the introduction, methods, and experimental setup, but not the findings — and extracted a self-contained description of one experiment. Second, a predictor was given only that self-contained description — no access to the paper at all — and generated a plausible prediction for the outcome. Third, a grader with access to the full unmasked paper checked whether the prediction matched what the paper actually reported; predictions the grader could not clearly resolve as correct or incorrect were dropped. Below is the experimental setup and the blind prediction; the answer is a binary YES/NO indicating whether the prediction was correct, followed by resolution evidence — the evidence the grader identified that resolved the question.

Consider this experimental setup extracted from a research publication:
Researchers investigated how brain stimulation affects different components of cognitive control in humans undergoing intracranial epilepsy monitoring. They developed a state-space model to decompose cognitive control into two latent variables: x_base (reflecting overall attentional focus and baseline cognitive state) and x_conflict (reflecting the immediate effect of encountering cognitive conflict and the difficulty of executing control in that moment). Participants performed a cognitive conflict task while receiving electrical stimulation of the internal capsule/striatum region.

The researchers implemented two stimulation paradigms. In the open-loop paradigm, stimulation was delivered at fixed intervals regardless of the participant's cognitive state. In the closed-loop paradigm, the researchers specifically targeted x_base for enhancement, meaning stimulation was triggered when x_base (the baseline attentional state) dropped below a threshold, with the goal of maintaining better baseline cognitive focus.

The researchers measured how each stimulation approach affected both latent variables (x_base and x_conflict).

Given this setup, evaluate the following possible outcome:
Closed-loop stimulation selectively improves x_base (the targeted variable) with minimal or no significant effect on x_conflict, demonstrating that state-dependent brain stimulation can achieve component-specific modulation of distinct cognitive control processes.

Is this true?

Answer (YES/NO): NO